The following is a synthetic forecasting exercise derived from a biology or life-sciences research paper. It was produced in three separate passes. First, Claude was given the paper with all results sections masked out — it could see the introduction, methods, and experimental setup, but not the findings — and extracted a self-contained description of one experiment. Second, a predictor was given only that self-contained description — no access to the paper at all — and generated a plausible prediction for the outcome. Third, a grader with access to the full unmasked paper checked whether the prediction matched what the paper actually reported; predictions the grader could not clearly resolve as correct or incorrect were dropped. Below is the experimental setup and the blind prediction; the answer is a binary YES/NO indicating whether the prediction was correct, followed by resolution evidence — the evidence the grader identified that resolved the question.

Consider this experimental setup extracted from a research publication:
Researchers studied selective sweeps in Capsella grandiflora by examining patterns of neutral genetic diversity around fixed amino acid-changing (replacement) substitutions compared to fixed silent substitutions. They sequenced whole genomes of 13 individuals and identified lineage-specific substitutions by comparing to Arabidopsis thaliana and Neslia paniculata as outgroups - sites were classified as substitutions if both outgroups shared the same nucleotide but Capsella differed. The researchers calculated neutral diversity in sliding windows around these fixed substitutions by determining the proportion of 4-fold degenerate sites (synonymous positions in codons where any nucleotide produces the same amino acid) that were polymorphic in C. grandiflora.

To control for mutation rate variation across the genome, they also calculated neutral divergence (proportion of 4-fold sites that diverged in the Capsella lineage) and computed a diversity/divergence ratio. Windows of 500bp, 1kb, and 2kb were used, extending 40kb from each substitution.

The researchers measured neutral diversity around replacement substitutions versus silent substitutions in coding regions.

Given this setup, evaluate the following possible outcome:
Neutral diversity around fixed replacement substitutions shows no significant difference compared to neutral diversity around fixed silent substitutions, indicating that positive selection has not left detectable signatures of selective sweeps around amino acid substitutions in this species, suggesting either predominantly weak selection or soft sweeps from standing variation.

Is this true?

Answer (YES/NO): NO